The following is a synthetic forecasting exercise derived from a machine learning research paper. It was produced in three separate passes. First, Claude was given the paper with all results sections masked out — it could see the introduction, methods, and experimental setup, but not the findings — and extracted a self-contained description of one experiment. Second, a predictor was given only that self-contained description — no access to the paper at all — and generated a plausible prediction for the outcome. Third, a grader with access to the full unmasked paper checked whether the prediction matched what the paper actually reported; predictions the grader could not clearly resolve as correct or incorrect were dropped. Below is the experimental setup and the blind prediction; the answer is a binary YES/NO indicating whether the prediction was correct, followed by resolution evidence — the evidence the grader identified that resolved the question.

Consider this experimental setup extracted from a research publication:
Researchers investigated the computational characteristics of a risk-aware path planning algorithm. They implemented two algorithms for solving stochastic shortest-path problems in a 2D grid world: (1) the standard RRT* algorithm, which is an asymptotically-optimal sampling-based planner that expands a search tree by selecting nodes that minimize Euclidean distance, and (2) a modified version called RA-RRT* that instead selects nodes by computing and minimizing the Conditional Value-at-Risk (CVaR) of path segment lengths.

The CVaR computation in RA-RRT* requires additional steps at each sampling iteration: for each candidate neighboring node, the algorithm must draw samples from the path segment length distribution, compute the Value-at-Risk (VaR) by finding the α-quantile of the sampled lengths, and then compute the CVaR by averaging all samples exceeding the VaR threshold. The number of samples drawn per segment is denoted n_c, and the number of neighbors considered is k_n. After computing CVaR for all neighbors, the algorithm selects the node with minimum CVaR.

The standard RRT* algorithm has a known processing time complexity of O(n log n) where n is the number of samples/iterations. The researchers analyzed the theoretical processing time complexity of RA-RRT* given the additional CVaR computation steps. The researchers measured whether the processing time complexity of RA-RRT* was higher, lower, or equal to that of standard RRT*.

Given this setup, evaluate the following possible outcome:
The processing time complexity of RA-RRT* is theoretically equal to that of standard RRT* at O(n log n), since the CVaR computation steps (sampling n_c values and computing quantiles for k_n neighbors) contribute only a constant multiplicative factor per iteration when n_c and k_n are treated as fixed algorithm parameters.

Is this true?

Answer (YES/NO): NO